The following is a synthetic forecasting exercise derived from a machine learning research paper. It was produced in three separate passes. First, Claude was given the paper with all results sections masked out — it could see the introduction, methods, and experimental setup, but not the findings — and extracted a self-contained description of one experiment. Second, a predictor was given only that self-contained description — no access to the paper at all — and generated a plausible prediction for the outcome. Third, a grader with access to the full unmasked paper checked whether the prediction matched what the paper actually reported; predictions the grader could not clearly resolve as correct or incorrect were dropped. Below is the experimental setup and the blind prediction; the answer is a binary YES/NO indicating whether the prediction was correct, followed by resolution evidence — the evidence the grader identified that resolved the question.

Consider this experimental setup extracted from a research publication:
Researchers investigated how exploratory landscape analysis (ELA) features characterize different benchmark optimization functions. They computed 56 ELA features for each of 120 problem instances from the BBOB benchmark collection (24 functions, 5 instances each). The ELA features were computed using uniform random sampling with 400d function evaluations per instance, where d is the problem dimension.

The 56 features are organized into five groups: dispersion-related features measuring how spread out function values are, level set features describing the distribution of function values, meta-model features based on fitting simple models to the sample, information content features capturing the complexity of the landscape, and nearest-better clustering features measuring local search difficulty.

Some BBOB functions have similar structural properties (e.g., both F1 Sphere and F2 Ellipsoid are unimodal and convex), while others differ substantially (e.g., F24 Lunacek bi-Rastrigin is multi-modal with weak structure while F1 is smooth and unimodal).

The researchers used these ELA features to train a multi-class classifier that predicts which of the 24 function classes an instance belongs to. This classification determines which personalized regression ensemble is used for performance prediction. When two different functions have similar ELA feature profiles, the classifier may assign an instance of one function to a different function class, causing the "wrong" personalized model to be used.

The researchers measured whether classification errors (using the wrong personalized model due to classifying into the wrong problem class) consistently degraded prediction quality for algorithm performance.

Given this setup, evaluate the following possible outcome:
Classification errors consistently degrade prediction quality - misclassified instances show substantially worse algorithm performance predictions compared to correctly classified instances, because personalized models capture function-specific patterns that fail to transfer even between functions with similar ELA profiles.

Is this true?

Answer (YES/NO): NO